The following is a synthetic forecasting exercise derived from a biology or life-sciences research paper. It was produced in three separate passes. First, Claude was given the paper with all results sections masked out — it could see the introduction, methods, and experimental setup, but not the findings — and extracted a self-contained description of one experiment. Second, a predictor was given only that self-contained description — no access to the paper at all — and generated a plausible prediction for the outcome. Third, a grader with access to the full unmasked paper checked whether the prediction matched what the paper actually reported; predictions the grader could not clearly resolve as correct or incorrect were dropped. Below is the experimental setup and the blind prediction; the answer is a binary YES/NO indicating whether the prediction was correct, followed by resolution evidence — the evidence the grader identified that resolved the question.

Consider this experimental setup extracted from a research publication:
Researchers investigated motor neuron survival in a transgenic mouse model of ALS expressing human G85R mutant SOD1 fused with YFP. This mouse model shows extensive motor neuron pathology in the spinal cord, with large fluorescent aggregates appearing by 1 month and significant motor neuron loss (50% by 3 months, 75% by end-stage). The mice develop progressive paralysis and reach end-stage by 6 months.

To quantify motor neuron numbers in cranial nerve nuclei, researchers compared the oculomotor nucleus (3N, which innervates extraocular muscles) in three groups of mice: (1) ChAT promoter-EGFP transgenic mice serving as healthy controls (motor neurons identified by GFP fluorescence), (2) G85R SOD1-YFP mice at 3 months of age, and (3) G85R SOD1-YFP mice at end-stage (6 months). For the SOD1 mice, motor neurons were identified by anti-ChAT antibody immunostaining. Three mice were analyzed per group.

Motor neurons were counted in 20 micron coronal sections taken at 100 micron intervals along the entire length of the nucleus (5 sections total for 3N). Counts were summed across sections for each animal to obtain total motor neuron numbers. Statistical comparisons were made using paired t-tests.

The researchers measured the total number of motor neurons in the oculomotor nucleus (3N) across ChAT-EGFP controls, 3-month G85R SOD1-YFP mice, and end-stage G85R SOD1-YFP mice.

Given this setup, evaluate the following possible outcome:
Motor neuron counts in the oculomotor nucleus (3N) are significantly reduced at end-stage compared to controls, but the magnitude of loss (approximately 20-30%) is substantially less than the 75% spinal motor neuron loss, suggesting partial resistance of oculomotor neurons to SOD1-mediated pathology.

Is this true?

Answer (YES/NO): NO